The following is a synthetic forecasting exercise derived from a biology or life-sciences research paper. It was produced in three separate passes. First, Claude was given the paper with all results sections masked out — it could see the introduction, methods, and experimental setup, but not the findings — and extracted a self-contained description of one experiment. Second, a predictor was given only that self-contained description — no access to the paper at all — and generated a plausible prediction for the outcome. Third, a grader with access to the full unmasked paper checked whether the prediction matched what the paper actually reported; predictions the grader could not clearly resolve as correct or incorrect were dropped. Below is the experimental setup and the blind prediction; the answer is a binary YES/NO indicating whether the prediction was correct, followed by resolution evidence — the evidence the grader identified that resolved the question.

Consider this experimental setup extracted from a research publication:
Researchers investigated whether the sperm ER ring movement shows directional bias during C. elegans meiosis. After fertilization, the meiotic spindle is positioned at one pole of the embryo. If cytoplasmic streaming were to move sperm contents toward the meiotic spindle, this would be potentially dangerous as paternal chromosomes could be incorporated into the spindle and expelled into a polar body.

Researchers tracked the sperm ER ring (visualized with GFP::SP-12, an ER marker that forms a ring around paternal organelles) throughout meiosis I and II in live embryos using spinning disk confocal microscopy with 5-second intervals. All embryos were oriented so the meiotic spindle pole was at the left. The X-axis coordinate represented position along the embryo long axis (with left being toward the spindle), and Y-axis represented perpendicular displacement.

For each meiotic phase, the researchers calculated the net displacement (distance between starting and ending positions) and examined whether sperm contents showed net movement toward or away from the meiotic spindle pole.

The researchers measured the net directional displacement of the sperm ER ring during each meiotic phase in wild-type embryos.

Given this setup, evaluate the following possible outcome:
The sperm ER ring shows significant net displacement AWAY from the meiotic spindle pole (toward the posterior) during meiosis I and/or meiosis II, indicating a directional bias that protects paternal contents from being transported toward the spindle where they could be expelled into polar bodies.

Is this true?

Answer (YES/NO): NO